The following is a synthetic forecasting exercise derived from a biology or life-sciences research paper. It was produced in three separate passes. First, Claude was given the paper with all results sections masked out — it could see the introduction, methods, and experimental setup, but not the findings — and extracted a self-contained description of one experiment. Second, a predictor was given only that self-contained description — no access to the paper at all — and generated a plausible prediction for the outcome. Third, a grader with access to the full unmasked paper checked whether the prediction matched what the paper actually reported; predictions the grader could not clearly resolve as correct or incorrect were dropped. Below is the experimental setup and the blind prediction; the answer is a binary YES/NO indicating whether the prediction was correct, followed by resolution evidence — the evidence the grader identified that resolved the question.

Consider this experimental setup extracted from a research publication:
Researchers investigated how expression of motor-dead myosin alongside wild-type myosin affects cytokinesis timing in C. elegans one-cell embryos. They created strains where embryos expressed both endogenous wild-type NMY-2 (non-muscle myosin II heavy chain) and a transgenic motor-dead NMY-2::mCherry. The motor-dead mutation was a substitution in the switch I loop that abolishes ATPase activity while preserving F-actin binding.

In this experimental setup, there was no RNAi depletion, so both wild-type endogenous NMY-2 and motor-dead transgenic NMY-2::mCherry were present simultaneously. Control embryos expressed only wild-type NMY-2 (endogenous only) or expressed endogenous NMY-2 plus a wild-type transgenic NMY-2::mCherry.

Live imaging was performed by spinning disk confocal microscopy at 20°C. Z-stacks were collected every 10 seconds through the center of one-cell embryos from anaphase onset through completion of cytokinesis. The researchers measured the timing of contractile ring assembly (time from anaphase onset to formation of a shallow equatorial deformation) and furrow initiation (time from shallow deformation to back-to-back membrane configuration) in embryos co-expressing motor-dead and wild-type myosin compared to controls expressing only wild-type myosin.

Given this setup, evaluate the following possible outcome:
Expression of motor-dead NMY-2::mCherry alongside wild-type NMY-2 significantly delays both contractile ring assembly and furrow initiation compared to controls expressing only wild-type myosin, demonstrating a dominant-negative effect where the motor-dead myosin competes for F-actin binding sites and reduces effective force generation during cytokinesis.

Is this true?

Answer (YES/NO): NO